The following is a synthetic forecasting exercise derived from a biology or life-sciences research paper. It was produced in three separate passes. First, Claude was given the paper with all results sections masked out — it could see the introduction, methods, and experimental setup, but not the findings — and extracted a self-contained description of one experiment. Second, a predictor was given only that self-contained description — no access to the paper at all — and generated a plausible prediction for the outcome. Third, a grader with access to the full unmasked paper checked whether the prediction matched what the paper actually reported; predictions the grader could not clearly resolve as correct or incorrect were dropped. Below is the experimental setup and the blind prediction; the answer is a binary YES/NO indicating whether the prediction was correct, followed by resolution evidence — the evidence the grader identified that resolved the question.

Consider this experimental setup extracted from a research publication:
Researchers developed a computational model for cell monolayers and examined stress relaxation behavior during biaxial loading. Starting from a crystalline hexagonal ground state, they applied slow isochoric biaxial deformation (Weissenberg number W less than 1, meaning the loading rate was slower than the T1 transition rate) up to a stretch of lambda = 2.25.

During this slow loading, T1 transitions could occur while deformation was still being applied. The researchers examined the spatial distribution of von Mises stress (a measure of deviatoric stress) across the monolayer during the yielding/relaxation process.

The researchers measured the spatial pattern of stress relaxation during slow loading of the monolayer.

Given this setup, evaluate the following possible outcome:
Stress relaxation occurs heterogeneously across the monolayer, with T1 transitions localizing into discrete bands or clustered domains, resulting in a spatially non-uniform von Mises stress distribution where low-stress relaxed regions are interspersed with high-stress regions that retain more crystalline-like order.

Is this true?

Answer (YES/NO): YES